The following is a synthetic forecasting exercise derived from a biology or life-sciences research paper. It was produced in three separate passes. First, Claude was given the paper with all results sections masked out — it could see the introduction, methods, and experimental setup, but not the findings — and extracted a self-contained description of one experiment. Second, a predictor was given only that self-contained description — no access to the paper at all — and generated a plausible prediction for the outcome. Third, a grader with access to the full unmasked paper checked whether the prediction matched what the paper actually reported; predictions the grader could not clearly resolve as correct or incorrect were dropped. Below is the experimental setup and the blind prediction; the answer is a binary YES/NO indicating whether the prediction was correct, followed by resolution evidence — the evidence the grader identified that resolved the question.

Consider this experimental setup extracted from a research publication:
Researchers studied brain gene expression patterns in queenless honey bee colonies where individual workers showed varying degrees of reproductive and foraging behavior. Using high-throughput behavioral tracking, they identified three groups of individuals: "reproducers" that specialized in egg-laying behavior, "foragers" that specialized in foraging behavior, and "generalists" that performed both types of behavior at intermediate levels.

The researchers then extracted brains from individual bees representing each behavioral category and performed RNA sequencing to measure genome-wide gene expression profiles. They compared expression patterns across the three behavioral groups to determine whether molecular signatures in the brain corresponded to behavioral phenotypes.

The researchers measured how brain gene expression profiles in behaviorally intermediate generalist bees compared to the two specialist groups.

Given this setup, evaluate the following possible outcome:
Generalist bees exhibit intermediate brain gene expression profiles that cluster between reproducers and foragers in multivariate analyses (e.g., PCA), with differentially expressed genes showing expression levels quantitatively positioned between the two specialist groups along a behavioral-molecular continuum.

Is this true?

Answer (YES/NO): YES